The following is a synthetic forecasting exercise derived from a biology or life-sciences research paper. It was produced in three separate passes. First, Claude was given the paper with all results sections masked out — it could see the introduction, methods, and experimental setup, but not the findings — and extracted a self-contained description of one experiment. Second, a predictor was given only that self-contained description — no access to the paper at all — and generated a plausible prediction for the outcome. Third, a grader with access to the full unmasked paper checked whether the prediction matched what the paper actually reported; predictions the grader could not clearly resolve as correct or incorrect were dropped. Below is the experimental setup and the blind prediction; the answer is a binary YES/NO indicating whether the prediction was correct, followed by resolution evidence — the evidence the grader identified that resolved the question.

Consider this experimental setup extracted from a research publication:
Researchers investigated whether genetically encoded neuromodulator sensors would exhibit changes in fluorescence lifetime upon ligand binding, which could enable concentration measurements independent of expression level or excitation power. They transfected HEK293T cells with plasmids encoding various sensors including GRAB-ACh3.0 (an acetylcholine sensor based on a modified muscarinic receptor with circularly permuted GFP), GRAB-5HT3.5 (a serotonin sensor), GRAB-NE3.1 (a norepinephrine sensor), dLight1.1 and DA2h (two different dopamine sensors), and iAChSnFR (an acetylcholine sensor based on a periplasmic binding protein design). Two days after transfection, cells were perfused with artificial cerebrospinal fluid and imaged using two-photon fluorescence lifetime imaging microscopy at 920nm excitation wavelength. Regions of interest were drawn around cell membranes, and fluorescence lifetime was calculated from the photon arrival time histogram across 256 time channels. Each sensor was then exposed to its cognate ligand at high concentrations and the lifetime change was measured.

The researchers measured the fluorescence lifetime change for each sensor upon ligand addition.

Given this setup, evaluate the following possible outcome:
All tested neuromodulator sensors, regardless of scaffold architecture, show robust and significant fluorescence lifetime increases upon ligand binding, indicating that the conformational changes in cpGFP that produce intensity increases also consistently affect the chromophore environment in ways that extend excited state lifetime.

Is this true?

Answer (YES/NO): NO